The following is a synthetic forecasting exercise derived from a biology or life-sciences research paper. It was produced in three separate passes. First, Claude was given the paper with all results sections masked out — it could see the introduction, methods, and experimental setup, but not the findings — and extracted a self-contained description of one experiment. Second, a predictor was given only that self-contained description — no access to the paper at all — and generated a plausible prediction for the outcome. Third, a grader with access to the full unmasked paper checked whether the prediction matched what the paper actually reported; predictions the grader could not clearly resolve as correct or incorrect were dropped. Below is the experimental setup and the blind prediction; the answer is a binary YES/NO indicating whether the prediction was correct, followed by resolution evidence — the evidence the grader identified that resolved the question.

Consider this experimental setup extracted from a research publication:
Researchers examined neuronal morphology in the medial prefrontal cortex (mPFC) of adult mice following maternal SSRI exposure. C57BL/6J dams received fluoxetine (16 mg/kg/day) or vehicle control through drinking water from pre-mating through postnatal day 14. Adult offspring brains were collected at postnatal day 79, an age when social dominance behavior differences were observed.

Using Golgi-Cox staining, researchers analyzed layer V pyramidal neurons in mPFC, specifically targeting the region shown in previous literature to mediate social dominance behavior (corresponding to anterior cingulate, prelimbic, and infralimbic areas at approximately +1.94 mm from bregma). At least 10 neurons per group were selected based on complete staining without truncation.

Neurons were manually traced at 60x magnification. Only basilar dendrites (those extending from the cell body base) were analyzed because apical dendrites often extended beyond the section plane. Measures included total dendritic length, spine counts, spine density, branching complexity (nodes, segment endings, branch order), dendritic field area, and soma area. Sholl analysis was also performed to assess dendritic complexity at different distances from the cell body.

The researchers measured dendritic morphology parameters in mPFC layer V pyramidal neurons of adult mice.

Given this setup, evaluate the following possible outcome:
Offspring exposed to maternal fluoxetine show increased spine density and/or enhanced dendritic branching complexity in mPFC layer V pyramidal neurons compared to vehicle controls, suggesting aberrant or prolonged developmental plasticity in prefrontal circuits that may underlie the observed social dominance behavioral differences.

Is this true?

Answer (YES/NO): NO